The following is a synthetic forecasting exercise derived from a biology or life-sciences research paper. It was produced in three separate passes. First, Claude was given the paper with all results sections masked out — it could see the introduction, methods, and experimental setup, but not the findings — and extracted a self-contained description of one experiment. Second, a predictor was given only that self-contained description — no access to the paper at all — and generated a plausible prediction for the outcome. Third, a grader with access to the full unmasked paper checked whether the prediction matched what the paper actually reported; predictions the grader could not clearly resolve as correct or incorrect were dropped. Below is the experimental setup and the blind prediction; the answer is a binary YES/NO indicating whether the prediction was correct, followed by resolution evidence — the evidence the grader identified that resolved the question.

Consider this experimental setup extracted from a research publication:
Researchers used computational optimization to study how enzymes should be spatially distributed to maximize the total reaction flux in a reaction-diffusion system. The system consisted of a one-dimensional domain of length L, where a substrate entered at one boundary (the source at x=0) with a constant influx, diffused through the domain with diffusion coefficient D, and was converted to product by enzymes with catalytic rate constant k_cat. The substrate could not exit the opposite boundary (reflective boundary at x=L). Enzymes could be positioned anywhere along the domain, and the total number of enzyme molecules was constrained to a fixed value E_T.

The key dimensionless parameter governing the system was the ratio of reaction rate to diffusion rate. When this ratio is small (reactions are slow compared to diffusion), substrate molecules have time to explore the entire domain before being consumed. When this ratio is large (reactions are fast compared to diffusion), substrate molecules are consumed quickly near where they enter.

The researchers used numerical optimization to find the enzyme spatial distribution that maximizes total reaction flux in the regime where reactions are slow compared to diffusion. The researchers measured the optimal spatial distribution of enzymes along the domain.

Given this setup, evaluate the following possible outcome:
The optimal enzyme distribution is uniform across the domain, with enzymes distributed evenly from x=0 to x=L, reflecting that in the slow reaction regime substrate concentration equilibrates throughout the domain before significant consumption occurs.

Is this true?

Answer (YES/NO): NO